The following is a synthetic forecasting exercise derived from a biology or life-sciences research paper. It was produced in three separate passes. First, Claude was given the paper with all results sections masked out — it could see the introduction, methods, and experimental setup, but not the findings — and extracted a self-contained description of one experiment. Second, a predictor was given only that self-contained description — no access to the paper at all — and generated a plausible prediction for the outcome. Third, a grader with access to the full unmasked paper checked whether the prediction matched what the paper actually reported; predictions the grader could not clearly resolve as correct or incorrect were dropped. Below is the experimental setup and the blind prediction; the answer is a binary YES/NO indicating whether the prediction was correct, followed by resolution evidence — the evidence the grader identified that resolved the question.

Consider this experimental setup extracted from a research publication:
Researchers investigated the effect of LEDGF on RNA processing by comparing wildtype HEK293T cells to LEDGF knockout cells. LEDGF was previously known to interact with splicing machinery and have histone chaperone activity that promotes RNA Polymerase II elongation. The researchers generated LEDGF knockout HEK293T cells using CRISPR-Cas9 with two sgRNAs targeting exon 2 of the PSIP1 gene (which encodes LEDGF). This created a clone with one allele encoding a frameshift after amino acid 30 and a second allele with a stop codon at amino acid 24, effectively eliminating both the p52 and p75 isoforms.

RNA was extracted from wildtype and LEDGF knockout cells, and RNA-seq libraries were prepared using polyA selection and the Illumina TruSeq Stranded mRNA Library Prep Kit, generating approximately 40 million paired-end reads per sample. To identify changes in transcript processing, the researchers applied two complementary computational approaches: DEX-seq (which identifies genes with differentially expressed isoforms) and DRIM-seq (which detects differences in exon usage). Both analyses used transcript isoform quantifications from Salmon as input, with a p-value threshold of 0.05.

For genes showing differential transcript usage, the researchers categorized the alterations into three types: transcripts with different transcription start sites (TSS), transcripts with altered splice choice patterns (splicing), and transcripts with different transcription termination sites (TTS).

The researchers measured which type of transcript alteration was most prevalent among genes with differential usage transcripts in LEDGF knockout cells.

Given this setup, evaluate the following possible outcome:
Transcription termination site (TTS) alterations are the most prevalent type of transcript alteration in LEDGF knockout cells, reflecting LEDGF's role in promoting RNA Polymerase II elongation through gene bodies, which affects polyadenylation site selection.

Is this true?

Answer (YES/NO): NO